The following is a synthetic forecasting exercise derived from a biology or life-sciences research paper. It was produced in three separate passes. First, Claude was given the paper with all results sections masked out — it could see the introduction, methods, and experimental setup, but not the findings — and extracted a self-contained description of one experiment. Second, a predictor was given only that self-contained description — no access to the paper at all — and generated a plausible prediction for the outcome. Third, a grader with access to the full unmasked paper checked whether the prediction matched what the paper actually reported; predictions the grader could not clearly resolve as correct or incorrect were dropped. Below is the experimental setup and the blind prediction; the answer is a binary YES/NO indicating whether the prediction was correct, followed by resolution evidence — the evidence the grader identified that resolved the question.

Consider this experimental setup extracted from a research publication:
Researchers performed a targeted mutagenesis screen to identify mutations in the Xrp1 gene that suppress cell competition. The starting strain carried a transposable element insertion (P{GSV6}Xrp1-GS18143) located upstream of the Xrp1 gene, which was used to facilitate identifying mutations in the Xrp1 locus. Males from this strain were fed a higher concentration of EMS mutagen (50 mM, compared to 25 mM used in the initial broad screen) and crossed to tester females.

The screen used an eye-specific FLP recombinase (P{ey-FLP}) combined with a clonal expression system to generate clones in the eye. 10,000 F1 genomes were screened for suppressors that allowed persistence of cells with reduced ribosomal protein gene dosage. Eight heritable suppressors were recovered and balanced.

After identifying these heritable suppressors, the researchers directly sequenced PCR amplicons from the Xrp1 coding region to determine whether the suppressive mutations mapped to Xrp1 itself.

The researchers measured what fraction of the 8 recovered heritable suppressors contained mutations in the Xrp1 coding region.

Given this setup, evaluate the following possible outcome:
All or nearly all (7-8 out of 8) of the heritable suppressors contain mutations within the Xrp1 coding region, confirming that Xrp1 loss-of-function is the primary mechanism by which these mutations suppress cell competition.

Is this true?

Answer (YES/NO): NO